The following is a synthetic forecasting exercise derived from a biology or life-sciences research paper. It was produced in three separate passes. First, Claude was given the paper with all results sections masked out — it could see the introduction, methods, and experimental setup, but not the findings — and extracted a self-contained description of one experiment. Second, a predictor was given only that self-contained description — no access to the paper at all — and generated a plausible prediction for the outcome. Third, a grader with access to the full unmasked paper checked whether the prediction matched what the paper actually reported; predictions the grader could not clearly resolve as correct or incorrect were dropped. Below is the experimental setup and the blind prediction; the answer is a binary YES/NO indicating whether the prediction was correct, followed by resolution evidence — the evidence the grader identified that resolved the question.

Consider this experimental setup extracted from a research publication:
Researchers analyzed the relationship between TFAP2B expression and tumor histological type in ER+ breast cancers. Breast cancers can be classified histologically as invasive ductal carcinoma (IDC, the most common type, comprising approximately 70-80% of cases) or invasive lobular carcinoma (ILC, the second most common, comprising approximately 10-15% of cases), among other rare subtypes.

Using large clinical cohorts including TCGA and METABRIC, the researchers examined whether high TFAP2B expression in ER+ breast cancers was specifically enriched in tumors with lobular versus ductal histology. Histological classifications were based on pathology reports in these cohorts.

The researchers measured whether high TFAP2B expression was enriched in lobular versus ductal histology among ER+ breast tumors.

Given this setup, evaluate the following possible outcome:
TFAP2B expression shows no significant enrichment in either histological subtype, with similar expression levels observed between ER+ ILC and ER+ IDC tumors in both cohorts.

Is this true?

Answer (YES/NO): NO